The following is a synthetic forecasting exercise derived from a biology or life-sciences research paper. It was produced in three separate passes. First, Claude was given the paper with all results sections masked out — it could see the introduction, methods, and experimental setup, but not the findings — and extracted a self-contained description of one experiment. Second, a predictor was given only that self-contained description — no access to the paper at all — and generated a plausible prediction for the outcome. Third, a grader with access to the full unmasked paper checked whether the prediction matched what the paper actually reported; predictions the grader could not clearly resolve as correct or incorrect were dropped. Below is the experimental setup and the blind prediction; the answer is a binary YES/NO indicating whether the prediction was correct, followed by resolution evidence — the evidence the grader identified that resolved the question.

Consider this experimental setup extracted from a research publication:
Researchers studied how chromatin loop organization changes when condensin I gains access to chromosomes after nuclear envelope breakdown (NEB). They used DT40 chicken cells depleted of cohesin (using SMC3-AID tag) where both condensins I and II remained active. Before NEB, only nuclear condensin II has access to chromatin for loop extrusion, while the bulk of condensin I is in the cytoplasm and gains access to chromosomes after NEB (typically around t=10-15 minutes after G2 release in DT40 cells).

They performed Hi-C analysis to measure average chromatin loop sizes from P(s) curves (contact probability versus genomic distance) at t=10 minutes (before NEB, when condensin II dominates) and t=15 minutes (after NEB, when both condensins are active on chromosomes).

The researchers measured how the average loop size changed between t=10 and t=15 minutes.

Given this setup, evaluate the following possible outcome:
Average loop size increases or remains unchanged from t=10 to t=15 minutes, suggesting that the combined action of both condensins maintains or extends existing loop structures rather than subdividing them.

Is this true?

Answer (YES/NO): NO